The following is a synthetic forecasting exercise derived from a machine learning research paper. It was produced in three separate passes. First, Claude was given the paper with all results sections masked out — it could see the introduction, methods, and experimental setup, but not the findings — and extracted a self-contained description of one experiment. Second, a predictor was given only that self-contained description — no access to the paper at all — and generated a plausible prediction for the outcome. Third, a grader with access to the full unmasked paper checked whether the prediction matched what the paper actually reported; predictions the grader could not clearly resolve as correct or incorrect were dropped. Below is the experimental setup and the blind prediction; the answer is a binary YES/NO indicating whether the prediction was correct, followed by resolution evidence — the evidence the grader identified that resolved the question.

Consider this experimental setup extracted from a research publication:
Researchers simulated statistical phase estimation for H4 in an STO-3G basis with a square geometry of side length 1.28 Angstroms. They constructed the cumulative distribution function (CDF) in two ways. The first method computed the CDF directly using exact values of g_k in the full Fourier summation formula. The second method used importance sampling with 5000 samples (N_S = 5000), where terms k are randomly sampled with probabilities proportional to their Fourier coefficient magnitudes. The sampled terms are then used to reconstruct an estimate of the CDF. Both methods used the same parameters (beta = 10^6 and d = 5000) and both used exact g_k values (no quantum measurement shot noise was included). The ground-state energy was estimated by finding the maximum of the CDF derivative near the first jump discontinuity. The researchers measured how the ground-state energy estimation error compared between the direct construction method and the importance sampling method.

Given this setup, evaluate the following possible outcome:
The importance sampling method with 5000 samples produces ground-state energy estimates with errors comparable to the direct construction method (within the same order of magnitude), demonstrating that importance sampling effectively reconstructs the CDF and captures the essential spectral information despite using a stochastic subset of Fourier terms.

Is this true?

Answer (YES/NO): NO